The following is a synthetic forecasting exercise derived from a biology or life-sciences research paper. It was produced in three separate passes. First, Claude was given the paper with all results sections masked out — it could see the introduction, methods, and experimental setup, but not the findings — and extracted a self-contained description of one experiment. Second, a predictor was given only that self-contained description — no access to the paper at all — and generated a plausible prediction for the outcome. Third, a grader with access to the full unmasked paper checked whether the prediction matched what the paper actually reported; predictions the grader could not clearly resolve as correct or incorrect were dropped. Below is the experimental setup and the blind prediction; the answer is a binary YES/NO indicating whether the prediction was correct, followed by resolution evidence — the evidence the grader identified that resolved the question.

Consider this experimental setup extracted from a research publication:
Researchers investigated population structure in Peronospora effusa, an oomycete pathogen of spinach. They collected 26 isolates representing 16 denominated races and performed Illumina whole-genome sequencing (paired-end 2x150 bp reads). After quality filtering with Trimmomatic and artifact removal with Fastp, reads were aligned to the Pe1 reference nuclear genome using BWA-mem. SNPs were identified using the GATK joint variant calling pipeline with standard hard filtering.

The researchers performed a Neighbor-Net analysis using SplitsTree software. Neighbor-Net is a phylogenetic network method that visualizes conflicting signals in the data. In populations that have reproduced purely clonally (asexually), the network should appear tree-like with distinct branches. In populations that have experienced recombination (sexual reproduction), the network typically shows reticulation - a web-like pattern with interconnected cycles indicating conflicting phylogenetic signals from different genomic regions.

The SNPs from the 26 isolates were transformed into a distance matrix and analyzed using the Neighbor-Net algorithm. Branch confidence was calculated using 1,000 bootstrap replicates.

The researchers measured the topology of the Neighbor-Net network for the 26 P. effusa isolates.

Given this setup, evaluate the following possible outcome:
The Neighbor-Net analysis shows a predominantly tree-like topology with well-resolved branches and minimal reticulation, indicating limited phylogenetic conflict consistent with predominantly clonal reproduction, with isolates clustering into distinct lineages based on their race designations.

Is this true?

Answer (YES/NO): NO